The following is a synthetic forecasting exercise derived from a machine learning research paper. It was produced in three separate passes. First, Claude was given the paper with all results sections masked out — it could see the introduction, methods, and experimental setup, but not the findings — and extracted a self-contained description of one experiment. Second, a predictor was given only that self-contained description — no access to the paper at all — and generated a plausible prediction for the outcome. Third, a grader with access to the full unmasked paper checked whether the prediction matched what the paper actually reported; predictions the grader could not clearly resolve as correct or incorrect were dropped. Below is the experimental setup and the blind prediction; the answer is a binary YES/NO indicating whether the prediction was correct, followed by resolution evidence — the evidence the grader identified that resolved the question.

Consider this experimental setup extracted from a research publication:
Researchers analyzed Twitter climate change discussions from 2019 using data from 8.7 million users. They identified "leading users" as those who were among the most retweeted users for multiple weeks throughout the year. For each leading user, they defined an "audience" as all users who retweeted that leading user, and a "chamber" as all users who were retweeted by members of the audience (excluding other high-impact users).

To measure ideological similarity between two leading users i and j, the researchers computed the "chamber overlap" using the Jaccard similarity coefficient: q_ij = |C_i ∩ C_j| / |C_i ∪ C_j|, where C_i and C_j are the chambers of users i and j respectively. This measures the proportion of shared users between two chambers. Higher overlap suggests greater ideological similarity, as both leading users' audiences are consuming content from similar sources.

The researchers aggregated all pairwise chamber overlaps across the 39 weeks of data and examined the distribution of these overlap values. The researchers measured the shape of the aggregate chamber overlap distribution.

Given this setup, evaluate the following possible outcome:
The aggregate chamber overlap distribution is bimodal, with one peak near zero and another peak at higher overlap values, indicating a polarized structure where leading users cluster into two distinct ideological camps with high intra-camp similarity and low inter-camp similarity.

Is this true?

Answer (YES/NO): YES